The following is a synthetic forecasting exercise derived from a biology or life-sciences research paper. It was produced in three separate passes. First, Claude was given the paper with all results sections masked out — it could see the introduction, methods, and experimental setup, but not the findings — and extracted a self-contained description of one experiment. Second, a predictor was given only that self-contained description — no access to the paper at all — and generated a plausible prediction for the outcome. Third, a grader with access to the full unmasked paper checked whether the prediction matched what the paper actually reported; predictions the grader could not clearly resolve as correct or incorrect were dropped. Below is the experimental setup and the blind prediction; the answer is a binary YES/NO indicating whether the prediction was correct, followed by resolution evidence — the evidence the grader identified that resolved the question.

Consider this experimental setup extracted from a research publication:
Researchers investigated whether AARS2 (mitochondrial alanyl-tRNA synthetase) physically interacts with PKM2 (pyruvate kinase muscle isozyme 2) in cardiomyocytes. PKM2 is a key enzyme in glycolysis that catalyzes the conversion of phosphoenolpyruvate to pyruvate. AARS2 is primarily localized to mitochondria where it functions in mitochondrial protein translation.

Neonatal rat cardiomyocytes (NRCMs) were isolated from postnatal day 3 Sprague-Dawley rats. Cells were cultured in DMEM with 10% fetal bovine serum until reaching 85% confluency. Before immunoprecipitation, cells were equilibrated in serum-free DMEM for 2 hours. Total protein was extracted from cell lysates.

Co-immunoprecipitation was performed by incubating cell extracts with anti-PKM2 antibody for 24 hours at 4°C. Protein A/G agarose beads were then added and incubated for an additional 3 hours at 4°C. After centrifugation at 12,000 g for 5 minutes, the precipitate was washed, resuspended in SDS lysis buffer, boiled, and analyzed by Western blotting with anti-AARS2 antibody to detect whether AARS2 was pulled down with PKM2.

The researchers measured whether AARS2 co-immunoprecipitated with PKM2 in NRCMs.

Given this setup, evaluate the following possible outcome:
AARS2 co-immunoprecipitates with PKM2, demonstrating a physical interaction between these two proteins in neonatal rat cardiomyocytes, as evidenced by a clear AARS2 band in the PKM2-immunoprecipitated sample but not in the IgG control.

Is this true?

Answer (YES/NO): NO